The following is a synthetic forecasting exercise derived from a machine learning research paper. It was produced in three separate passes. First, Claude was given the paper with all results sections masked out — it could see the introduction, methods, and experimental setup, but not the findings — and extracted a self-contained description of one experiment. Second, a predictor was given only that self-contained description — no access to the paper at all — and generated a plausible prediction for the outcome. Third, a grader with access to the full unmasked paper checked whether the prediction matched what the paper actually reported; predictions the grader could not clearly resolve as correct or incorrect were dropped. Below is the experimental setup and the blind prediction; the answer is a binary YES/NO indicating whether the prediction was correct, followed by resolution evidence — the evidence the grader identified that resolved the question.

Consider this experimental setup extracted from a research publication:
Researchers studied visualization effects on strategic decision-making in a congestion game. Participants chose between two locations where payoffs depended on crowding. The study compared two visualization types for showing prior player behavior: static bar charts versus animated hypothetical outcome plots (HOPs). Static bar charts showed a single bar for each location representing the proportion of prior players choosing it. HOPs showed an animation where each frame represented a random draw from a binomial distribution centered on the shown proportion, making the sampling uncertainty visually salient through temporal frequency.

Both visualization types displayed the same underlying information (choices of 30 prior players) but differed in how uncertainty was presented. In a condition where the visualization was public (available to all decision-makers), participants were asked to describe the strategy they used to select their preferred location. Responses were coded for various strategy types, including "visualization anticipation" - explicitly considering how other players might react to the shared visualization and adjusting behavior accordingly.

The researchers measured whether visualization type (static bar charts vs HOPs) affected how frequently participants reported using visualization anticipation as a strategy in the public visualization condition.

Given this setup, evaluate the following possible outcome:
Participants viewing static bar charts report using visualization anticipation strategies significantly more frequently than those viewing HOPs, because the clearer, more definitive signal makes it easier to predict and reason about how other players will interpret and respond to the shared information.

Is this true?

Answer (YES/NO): NO